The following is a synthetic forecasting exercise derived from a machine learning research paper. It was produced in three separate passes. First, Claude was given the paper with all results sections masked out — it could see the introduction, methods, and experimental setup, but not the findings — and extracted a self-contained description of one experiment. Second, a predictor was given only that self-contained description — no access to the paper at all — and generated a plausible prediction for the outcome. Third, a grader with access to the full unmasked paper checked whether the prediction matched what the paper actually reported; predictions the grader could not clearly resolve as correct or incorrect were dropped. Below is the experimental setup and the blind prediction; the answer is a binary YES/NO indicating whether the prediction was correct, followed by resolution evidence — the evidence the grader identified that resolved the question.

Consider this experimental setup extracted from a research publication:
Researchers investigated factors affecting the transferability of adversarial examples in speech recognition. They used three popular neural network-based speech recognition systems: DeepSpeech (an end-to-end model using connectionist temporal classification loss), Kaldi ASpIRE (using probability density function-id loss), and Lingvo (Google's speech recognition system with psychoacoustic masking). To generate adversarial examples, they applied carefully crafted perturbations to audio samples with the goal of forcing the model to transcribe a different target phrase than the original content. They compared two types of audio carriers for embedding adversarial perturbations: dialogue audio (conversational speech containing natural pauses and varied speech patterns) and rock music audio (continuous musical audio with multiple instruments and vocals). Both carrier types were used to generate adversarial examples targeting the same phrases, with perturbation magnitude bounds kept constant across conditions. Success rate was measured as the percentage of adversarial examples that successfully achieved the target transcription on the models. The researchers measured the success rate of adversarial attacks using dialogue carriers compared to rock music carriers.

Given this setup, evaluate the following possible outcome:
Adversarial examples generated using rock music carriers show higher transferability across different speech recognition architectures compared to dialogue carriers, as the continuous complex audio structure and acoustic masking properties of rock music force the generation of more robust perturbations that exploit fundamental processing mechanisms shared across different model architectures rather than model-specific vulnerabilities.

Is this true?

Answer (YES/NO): NO